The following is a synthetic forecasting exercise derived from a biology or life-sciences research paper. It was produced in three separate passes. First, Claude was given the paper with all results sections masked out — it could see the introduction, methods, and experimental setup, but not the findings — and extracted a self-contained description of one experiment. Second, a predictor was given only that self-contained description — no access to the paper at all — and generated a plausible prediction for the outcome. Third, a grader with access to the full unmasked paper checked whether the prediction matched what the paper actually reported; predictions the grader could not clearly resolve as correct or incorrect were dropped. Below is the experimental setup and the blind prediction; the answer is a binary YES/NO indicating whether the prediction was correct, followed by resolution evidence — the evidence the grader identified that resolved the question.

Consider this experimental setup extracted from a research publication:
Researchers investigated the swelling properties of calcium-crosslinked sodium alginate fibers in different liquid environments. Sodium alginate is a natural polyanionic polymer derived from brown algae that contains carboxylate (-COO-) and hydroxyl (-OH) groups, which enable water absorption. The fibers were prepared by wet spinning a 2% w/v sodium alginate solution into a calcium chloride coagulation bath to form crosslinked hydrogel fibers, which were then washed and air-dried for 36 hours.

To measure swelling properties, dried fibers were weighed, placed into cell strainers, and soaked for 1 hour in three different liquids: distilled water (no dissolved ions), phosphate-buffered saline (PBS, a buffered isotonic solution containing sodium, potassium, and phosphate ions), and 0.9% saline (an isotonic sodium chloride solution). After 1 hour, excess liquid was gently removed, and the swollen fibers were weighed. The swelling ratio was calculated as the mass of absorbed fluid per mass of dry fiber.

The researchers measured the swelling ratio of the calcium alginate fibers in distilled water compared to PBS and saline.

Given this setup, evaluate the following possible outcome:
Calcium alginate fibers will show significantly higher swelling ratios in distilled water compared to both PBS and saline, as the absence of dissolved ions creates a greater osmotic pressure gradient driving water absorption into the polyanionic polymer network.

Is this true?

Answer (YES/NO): YES